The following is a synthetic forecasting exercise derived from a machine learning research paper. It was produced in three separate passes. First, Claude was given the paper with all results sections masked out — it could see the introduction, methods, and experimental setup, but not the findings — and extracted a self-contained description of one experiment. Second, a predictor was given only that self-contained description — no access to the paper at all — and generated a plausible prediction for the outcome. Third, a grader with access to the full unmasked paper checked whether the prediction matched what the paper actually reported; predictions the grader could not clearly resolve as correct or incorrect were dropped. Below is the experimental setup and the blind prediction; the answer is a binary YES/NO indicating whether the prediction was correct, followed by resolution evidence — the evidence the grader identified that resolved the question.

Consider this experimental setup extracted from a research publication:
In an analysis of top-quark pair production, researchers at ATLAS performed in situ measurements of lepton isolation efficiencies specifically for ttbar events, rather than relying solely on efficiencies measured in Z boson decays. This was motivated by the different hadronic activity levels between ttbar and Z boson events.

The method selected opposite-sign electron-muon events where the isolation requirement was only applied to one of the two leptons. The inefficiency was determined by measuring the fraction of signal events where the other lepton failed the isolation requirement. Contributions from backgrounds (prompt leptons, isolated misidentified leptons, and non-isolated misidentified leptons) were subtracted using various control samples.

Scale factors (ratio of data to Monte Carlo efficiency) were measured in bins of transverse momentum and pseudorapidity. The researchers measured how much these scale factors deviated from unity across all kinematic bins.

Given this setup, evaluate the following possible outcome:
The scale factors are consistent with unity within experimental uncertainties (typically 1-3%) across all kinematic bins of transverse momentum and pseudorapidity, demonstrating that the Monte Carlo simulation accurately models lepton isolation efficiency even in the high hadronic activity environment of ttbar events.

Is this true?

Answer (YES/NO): YES